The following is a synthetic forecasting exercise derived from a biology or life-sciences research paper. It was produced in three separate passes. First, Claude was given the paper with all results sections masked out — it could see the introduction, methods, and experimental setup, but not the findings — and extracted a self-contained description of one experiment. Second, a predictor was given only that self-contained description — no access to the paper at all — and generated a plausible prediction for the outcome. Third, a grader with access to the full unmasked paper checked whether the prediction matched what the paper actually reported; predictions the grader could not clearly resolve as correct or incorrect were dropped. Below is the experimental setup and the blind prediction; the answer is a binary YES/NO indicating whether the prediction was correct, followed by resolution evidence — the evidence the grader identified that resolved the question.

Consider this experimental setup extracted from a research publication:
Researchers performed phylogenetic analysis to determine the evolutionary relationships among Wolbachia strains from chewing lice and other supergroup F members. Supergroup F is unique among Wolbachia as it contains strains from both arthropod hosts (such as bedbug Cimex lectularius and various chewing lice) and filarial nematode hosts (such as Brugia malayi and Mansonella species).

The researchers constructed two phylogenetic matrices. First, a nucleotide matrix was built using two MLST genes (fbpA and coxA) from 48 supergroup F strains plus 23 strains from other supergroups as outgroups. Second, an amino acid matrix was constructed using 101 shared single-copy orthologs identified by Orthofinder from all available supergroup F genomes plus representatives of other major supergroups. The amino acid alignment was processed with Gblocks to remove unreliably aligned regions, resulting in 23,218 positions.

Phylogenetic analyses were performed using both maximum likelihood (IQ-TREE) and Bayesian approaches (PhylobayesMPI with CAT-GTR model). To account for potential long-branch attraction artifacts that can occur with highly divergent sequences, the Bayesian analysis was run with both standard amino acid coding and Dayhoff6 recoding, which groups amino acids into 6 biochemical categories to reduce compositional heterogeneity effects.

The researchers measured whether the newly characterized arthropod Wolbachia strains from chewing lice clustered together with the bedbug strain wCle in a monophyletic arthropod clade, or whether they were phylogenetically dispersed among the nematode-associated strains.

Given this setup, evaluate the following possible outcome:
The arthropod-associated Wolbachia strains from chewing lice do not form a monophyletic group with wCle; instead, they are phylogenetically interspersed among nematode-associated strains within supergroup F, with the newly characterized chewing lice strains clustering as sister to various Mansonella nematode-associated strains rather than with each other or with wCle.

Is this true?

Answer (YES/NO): NO